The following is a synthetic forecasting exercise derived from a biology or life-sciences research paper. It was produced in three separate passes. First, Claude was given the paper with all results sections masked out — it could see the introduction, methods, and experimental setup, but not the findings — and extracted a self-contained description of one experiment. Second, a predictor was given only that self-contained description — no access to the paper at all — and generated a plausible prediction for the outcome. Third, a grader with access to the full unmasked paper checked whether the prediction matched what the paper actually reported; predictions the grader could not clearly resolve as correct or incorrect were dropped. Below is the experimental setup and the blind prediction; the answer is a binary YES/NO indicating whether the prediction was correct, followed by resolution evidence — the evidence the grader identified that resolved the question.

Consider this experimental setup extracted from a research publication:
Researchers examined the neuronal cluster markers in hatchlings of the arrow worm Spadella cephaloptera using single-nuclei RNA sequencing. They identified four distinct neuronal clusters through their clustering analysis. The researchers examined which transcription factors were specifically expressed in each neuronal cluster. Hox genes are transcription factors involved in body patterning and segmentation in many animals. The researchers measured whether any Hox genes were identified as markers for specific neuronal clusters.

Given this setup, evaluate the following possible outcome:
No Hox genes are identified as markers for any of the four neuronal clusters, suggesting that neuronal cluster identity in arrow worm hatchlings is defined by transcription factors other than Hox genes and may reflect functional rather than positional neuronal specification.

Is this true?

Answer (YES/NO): NO